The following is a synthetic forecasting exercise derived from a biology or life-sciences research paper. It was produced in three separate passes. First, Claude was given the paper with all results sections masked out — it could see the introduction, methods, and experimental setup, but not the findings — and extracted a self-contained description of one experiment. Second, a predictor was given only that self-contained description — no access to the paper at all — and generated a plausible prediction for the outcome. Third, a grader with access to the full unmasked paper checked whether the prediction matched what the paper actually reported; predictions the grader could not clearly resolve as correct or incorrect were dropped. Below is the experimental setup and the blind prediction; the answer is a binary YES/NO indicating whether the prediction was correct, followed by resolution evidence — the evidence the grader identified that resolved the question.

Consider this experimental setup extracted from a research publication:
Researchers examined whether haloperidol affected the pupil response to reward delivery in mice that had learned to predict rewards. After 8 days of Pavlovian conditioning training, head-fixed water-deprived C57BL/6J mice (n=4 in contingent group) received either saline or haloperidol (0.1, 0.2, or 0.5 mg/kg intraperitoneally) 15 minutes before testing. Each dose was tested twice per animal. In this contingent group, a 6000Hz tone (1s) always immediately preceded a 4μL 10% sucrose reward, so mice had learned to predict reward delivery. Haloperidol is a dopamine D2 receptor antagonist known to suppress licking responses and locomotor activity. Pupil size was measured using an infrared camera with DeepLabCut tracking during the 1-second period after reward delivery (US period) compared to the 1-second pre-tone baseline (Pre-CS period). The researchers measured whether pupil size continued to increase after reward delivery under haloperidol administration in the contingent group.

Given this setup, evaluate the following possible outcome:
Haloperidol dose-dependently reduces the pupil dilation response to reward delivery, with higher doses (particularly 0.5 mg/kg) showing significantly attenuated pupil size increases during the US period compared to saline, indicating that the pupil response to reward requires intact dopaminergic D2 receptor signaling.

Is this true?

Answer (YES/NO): NO